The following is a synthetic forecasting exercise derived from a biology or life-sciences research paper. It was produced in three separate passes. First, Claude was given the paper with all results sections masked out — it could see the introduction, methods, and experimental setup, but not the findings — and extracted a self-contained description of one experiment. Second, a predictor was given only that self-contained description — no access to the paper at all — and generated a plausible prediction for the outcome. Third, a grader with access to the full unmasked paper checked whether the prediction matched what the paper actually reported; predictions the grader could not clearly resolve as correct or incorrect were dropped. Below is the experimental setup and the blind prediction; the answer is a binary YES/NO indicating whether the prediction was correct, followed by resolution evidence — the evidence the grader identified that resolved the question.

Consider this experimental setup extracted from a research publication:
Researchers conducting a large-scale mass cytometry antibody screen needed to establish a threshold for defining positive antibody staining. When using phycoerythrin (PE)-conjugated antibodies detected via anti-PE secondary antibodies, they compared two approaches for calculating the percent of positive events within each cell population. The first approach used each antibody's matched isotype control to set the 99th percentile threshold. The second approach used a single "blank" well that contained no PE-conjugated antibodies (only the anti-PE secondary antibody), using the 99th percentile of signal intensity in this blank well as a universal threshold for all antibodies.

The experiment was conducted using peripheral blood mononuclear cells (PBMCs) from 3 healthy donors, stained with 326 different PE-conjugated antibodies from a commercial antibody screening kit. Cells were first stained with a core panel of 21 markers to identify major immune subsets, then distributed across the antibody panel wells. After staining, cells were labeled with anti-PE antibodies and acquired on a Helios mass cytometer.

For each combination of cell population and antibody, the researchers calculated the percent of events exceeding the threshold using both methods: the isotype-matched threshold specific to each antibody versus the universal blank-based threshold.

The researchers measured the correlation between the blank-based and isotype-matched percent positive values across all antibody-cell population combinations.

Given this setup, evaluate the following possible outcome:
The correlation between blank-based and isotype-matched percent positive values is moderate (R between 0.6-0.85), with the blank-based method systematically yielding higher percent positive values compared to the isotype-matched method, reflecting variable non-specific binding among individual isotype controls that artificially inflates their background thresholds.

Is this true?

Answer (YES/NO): NO